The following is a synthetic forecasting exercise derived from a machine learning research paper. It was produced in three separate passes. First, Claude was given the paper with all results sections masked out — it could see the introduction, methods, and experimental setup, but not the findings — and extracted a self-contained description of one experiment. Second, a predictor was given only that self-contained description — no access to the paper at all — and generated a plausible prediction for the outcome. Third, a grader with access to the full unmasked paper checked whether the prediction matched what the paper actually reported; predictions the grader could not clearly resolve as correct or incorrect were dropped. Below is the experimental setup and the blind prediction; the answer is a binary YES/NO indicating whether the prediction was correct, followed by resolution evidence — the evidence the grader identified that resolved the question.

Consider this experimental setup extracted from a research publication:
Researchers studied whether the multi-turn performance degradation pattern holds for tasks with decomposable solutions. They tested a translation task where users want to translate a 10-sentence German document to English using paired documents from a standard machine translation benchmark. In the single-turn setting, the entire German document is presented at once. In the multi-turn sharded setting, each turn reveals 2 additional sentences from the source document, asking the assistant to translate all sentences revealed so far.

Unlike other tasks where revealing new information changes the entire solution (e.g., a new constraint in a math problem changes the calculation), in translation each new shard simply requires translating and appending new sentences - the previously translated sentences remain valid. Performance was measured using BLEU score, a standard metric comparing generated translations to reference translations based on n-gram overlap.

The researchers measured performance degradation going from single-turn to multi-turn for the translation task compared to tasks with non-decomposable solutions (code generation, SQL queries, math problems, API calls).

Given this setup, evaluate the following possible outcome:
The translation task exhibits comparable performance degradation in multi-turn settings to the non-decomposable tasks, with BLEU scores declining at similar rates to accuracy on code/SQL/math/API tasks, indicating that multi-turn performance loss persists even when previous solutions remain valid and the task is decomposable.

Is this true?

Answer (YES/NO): NO